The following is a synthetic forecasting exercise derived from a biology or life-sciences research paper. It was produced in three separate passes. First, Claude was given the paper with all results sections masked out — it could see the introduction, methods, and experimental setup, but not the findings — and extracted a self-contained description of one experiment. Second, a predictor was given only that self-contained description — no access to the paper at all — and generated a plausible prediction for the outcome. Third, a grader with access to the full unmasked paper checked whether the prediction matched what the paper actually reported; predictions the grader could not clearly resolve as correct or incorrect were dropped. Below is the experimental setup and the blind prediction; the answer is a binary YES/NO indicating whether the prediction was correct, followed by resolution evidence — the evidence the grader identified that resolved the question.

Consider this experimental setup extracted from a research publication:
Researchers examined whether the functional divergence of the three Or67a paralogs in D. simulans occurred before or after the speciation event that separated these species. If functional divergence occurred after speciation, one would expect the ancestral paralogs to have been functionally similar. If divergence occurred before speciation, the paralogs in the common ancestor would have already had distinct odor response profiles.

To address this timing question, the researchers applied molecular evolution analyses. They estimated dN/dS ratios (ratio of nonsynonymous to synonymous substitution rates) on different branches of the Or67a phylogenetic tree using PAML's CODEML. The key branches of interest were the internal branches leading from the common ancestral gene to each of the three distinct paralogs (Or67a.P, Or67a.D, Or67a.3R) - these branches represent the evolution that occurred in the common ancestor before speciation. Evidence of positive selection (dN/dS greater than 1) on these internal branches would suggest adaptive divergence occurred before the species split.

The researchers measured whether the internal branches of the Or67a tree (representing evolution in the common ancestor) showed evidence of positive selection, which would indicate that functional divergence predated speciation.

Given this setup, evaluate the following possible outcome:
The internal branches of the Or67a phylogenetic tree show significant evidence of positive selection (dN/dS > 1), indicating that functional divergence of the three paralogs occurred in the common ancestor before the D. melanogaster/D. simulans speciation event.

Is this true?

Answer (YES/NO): NO